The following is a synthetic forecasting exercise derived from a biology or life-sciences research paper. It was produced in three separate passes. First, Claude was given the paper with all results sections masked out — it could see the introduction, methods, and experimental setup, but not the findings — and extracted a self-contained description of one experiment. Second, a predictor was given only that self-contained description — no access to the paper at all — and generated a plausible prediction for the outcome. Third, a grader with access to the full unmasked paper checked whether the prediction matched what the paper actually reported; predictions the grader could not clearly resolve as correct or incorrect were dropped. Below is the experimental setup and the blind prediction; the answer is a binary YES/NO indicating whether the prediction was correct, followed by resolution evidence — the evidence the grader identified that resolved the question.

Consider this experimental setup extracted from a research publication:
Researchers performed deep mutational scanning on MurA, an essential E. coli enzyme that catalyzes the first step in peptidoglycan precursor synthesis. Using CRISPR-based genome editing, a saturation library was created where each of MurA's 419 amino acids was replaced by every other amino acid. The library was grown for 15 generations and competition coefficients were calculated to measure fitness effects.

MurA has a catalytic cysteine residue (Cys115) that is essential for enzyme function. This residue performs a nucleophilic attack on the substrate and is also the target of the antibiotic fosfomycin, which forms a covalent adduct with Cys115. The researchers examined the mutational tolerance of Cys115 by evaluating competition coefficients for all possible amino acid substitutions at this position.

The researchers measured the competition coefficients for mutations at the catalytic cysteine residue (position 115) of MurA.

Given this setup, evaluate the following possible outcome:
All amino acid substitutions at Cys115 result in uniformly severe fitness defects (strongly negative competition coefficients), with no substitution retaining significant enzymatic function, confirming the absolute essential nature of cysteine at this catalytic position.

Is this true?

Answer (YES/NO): YES